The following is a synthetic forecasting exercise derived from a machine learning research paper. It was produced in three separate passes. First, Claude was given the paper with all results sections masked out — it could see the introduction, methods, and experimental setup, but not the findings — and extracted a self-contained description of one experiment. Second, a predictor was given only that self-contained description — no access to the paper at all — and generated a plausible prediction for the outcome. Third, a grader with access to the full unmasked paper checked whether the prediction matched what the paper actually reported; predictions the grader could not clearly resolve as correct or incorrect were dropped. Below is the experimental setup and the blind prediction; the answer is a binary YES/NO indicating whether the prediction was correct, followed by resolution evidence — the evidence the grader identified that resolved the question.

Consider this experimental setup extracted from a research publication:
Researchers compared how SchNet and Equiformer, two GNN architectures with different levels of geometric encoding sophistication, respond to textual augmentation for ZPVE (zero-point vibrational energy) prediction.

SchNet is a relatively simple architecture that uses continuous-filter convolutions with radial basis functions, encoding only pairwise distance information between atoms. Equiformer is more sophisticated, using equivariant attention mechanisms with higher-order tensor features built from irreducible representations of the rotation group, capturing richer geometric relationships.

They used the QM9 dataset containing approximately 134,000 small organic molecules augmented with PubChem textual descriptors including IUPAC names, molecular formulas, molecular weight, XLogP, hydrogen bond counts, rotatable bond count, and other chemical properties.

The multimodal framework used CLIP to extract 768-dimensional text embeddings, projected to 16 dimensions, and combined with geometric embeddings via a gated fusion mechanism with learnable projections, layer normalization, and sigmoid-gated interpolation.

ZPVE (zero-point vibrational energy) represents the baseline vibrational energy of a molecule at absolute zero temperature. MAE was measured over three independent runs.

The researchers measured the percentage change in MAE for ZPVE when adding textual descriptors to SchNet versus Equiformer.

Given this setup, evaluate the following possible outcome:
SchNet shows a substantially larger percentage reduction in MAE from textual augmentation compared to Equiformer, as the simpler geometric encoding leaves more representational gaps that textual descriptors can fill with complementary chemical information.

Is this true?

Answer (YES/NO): NO